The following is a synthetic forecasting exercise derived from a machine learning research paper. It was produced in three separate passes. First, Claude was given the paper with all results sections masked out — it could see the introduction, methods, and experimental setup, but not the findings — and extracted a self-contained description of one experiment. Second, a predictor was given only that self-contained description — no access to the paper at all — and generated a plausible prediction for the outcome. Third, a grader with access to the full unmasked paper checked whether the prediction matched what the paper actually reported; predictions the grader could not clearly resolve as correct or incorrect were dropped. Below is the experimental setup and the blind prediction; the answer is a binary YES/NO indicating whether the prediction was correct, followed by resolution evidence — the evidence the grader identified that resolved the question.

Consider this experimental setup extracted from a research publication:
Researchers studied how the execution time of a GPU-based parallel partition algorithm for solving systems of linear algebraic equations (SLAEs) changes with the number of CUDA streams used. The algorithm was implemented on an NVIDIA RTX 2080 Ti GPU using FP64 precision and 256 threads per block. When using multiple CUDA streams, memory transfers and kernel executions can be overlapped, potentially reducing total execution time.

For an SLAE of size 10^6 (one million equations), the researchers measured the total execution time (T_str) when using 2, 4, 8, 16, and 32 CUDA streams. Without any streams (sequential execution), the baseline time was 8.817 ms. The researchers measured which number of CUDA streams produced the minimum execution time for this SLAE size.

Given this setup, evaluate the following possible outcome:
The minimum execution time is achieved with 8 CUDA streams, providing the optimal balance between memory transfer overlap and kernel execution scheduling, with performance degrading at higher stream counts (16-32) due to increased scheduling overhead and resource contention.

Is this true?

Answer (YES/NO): YES